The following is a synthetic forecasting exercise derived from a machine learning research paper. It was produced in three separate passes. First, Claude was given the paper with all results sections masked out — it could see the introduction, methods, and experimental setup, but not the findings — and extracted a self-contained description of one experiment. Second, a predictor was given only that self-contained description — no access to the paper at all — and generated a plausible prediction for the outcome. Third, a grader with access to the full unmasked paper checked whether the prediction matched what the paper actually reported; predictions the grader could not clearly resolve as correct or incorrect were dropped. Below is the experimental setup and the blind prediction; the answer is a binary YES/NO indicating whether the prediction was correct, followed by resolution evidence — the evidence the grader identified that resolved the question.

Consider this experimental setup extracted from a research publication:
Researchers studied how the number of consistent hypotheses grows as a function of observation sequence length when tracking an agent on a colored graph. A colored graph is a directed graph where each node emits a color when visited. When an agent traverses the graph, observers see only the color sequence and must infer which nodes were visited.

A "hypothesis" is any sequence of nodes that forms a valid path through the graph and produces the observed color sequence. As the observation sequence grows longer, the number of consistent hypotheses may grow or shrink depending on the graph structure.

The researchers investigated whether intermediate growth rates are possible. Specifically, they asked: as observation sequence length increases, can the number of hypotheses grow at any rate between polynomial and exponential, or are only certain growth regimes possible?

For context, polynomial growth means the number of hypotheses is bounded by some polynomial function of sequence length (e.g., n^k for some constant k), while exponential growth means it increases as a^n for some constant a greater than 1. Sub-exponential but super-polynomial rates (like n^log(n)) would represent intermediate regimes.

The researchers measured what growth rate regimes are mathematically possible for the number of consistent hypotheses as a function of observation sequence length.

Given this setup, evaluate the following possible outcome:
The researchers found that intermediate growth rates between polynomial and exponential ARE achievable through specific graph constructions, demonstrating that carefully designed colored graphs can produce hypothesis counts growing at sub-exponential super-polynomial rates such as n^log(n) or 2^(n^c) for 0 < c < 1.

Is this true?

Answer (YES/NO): NO